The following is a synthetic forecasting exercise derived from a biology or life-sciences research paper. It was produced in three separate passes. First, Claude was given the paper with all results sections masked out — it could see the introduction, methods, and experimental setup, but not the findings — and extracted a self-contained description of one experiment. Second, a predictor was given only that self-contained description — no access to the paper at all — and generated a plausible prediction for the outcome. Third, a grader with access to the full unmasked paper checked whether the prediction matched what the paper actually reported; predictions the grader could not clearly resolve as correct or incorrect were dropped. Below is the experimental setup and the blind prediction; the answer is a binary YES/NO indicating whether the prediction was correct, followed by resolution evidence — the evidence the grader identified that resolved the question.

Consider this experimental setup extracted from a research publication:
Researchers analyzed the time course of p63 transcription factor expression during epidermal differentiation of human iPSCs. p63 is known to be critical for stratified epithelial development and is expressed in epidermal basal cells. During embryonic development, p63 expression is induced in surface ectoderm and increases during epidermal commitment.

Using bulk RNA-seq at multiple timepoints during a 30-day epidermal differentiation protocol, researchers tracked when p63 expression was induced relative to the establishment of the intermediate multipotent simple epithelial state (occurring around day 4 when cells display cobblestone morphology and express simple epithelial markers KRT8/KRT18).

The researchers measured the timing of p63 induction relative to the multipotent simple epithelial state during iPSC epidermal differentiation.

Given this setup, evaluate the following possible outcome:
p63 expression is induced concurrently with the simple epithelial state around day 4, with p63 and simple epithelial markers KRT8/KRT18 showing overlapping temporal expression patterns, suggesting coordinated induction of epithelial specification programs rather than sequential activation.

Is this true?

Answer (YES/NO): NO